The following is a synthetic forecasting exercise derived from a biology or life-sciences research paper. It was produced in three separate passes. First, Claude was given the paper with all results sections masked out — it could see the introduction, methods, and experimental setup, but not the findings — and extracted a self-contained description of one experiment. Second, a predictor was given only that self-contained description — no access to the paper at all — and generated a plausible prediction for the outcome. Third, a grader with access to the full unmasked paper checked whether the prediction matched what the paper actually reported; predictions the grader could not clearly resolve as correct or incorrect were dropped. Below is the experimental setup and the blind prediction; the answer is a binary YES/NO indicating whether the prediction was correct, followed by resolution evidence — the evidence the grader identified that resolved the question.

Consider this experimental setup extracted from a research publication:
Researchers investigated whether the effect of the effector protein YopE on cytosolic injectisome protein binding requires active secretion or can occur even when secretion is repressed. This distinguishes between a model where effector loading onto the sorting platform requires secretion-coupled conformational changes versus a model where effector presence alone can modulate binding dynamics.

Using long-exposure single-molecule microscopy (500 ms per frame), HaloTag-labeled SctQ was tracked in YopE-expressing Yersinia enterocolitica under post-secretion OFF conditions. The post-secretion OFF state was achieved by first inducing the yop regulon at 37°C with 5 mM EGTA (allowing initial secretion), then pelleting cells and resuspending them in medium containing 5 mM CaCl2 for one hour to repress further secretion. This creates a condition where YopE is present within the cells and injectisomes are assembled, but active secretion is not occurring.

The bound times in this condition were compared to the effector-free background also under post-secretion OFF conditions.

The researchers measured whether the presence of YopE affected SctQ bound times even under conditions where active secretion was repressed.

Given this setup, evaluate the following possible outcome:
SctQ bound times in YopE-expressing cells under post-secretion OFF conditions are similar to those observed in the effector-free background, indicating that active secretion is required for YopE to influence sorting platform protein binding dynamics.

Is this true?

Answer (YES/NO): NO